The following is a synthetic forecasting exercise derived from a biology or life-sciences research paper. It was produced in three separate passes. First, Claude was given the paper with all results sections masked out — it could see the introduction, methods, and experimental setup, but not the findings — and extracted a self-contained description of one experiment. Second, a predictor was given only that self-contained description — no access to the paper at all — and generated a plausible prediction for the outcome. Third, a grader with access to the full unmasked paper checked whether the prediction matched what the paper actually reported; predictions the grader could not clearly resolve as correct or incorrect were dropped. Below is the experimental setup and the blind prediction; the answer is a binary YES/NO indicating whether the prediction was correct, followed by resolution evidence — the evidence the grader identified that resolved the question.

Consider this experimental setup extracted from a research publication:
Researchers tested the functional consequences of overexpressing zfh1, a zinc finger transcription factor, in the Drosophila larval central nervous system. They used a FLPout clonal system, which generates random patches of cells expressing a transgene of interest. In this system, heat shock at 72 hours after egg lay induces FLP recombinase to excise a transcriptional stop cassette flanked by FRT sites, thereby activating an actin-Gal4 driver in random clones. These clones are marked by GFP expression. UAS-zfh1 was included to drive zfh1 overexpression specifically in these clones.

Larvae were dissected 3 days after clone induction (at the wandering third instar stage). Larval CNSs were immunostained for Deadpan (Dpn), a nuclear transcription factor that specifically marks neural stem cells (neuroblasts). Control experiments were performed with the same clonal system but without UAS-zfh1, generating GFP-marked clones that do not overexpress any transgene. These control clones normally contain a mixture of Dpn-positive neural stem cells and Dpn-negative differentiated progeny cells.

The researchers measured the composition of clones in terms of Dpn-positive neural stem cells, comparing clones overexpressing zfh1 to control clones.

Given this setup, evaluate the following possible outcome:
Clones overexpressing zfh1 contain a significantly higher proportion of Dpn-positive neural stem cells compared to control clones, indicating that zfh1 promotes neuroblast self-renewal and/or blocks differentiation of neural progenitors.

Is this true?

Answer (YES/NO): NO